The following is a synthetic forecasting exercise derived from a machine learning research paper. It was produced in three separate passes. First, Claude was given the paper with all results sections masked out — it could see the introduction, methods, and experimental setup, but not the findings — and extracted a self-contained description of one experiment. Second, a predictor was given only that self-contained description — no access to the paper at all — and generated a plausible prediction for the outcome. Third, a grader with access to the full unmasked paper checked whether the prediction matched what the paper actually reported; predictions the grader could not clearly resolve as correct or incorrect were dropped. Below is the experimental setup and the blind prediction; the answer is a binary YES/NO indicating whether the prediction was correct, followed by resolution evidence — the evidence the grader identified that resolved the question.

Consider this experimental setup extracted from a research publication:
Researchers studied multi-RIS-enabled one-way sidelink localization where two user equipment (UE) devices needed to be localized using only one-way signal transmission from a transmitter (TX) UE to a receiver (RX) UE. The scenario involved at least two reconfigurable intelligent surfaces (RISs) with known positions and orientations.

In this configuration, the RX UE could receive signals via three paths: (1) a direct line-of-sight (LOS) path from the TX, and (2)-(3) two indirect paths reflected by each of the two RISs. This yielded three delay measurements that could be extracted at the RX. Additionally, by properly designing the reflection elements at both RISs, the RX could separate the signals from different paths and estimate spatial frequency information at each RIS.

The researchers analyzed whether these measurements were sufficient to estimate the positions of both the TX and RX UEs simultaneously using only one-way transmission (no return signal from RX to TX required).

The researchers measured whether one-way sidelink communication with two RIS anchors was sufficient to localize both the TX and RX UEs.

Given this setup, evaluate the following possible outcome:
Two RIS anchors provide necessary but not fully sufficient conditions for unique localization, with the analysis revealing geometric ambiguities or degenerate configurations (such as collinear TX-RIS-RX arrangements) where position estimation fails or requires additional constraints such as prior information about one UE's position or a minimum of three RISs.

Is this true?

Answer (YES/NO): NO